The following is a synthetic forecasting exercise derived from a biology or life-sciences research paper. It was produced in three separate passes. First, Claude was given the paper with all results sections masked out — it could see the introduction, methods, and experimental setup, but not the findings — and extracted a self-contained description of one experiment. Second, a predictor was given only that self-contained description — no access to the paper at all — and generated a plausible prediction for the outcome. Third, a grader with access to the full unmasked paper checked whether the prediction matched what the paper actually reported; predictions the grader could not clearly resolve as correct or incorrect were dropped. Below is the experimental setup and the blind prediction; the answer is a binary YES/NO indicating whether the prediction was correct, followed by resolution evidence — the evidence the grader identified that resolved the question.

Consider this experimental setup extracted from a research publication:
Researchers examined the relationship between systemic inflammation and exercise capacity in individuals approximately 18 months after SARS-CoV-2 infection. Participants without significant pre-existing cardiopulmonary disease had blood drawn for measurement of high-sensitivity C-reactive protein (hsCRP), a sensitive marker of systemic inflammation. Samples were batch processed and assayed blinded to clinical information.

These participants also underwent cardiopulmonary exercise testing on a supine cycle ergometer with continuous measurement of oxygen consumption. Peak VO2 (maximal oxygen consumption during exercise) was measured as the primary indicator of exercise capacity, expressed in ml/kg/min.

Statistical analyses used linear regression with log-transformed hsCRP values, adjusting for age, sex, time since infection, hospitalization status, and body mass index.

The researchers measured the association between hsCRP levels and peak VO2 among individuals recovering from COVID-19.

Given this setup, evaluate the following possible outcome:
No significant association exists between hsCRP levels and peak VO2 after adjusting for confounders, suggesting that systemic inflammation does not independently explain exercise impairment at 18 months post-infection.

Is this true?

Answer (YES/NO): NO